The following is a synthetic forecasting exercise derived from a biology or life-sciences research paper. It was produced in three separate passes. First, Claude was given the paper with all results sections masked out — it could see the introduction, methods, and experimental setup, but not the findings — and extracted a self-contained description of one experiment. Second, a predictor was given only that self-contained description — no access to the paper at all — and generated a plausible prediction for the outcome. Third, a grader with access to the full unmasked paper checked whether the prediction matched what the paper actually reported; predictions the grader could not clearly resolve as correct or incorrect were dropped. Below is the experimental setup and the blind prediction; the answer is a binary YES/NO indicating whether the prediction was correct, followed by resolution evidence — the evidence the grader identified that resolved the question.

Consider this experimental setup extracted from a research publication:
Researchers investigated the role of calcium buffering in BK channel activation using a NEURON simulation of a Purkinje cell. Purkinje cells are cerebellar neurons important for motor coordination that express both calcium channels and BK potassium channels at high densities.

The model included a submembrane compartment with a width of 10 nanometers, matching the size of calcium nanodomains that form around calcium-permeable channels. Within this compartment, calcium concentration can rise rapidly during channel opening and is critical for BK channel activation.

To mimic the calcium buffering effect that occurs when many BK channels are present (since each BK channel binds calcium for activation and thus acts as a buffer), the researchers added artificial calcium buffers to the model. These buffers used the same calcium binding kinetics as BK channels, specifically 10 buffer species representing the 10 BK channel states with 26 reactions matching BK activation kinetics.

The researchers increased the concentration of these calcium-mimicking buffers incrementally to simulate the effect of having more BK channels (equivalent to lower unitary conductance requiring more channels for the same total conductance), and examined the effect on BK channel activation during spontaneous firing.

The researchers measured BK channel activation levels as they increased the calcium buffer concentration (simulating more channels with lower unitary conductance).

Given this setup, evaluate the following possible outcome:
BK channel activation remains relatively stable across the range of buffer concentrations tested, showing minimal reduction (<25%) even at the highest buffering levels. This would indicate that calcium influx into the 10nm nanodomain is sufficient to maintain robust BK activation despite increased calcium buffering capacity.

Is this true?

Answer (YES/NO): NO